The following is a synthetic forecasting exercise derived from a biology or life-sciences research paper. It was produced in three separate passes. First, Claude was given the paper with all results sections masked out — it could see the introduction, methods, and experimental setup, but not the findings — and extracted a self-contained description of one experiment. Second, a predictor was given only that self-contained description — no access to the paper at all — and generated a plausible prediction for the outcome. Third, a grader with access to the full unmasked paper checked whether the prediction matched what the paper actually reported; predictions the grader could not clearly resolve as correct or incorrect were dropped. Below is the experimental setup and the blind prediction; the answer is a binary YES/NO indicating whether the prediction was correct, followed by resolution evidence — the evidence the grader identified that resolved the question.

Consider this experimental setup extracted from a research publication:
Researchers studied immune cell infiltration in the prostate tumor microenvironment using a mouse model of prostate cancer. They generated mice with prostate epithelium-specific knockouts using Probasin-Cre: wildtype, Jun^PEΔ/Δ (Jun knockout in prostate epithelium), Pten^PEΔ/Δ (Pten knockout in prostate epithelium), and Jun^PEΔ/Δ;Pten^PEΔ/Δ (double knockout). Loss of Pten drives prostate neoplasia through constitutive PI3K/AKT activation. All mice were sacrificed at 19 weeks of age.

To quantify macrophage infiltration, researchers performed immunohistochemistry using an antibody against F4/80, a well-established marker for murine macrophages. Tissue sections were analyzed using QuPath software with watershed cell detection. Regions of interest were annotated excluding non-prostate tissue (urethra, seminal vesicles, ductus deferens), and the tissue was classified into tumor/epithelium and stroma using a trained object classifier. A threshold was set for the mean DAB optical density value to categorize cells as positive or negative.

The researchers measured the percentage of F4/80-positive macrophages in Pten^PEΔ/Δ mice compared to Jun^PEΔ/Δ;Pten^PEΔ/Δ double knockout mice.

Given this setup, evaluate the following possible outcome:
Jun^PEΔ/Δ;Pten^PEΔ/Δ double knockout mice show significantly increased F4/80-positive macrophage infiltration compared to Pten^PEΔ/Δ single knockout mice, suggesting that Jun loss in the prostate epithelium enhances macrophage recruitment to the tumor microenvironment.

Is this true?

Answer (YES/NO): NO